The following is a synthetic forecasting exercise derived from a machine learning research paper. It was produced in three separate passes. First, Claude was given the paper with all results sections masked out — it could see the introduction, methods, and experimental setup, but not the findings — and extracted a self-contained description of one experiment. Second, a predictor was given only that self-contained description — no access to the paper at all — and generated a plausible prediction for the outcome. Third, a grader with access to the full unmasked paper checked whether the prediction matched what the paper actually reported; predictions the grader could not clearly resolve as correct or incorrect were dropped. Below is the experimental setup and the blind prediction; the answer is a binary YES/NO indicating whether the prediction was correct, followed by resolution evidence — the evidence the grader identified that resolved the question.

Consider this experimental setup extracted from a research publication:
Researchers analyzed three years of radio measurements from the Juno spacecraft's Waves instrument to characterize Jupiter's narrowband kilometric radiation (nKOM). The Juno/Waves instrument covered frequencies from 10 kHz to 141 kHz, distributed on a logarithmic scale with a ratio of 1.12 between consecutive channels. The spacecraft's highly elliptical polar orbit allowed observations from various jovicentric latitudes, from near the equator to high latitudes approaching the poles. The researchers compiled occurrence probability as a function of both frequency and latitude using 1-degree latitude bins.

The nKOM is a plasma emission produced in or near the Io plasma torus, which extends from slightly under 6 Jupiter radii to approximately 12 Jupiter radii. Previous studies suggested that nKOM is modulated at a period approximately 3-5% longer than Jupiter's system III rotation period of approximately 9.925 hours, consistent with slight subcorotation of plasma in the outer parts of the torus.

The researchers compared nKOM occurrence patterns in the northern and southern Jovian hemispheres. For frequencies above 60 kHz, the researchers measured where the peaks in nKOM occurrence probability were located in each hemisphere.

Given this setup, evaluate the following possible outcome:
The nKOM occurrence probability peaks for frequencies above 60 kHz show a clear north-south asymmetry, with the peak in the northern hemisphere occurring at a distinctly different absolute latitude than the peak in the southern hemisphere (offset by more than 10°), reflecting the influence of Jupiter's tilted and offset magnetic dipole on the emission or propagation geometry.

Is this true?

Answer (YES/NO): YES